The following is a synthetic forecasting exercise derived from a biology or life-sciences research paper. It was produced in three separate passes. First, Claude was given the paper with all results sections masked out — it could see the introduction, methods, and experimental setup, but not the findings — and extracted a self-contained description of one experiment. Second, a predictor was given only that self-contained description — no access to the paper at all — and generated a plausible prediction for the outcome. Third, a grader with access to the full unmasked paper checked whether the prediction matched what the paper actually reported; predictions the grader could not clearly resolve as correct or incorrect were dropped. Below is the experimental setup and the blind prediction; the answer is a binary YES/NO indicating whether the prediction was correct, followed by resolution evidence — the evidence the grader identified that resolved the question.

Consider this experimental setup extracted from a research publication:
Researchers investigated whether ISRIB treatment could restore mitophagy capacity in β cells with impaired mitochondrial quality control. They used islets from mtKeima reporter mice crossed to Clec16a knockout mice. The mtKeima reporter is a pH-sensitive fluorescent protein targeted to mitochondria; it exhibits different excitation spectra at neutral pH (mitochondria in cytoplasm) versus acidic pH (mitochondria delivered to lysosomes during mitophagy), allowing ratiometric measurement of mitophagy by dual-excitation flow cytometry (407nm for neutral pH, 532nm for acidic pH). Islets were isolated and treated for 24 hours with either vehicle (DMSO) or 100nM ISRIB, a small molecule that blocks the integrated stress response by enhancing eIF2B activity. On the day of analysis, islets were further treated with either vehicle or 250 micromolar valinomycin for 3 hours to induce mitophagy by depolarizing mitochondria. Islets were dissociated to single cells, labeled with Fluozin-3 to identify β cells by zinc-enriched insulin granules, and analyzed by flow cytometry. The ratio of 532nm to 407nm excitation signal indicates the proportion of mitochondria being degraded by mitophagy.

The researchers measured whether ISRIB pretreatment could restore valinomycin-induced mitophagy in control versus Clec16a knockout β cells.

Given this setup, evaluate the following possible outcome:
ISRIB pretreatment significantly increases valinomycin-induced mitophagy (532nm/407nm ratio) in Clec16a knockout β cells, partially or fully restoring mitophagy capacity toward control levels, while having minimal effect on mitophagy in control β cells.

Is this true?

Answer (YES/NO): NO